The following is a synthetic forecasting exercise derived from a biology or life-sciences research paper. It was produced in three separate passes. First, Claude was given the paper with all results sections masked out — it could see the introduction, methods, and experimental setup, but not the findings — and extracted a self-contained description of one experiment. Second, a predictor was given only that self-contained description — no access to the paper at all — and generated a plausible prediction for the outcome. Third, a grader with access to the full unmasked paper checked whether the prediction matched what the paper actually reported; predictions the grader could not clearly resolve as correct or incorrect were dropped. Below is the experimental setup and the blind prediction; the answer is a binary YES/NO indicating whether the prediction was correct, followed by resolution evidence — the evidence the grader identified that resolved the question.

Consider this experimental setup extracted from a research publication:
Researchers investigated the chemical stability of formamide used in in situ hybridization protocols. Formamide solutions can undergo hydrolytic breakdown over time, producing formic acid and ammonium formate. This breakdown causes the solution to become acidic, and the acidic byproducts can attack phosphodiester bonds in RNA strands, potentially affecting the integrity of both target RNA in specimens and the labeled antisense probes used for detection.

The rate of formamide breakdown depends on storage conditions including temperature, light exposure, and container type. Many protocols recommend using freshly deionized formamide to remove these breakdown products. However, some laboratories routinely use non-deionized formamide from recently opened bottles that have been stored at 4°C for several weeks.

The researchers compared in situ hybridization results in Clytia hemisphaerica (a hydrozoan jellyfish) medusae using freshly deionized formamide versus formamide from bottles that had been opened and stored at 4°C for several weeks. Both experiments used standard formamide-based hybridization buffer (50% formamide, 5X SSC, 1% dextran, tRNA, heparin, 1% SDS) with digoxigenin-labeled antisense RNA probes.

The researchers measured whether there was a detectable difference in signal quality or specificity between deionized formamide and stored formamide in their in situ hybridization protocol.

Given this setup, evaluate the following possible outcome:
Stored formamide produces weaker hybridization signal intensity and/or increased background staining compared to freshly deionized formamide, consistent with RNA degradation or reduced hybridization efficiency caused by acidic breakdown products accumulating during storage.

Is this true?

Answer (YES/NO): NO